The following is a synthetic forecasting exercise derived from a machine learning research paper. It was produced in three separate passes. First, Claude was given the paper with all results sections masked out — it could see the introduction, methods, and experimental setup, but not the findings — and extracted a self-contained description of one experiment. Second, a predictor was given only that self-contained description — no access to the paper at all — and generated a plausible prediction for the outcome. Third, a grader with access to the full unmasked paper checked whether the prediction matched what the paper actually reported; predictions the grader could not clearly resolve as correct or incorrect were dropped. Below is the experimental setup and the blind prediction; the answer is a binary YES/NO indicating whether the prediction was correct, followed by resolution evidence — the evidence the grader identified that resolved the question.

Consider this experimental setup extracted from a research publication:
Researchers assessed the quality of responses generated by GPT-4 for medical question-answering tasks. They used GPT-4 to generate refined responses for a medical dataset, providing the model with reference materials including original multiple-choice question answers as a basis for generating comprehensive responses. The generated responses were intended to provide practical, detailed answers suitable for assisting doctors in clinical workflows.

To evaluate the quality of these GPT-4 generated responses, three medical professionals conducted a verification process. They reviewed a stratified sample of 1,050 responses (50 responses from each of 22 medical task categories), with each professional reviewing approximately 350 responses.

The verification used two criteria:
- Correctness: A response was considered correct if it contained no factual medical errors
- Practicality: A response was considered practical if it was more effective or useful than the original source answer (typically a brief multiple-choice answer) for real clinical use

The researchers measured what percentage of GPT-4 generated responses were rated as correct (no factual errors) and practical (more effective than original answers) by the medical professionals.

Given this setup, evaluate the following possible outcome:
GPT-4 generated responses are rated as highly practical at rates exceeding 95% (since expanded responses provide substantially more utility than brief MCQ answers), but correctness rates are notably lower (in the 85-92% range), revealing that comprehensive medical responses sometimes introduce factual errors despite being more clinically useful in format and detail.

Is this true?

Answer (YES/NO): NO